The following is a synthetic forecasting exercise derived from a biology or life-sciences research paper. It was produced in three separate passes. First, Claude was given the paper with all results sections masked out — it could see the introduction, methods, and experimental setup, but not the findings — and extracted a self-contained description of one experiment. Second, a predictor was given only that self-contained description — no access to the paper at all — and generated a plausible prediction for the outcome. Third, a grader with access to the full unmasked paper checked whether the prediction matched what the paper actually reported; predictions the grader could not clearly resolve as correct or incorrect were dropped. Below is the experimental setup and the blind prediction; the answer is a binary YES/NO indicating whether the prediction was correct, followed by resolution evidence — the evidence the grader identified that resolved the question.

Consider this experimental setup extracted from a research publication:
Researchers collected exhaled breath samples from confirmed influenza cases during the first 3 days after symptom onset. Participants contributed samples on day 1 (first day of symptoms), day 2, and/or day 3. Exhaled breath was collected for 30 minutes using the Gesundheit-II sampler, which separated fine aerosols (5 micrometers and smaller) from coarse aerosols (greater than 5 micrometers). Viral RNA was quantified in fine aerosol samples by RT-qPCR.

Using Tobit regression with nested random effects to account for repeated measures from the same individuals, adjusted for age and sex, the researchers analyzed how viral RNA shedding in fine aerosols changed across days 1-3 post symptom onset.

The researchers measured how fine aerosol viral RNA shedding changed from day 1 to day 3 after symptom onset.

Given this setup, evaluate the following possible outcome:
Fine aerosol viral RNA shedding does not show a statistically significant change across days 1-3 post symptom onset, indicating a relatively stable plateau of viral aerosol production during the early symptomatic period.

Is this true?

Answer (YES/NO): NO